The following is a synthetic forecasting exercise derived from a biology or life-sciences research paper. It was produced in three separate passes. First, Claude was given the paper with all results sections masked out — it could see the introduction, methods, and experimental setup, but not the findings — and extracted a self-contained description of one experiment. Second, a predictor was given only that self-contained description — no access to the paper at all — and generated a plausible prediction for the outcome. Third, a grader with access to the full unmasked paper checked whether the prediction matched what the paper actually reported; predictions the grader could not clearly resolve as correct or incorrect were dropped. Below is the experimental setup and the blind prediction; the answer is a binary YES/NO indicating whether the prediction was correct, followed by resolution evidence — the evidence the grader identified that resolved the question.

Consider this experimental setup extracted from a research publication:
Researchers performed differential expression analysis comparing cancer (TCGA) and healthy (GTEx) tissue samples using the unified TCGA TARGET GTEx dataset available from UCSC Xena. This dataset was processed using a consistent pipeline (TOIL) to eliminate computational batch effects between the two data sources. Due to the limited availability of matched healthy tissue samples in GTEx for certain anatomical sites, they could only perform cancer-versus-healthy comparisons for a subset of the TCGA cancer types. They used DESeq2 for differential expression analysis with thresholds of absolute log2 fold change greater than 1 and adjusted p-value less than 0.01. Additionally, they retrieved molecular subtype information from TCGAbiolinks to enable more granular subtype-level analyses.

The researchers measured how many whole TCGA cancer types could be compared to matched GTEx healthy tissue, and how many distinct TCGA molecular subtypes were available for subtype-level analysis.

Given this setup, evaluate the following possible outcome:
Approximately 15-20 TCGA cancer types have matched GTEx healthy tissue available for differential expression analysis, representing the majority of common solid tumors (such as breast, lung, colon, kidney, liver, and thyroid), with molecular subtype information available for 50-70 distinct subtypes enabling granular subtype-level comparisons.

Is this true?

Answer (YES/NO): NO